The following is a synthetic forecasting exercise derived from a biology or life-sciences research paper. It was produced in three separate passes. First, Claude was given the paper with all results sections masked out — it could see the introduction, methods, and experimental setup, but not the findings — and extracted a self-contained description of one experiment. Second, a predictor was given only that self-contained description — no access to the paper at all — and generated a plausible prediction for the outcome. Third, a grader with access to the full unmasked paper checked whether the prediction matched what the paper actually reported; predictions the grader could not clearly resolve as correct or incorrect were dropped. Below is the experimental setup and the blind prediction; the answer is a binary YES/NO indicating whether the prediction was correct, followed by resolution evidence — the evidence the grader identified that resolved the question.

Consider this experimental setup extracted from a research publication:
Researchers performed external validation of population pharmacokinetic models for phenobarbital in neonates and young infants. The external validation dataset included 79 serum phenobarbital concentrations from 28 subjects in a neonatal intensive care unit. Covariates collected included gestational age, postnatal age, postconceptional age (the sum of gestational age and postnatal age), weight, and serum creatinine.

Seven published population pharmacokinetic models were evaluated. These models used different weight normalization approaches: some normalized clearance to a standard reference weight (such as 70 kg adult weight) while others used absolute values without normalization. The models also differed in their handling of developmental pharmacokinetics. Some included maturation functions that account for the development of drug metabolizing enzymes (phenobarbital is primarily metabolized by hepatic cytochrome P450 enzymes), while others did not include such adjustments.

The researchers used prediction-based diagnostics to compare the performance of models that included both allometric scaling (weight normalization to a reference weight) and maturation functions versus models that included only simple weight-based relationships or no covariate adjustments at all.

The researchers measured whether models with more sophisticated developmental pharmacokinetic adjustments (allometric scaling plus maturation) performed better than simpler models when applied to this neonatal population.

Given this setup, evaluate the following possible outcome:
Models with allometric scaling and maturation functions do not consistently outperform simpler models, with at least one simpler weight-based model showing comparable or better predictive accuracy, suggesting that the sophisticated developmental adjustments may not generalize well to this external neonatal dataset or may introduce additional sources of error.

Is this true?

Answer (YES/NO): YES